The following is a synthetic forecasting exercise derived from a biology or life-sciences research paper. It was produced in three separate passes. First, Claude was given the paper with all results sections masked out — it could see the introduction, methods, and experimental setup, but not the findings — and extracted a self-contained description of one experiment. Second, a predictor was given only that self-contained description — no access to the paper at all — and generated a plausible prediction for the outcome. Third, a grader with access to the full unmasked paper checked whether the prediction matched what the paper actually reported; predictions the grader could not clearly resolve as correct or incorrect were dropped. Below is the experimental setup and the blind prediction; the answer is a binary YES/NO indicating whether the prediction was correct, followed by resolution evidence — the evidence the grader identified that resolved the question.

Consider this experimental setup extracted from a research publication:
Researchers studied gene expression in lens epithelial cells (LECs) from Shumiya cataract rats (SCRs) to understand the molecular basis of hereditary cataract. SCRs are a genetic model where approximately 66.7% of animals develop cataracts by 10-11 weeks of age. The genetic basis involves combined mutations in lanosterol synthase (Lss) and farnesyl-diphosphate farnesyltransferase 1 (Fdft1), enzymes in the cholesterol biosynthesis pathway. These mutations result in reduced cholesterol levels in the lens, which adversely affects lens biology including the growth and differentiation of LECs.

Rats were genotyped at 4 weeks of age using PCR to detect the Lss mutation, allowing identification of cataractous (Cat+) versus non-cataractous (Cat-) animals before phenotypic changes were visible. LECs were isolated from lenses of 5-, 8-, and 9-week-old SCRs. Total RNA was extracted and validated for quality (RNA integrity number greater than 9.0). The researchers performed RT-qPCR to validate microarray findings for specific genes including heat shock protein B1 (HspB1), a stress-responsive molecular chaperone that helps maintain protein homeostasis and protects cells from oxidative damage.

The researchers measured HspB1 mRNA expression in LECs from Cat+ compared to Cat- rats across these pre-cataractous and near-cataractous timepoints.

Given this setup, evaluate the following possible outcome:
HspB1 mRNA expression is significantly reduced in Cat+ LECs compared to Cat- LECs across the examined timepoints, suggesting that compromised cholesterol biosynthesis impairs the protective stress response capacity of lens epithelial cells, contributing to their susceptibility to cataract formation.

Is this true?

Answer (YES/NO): YES